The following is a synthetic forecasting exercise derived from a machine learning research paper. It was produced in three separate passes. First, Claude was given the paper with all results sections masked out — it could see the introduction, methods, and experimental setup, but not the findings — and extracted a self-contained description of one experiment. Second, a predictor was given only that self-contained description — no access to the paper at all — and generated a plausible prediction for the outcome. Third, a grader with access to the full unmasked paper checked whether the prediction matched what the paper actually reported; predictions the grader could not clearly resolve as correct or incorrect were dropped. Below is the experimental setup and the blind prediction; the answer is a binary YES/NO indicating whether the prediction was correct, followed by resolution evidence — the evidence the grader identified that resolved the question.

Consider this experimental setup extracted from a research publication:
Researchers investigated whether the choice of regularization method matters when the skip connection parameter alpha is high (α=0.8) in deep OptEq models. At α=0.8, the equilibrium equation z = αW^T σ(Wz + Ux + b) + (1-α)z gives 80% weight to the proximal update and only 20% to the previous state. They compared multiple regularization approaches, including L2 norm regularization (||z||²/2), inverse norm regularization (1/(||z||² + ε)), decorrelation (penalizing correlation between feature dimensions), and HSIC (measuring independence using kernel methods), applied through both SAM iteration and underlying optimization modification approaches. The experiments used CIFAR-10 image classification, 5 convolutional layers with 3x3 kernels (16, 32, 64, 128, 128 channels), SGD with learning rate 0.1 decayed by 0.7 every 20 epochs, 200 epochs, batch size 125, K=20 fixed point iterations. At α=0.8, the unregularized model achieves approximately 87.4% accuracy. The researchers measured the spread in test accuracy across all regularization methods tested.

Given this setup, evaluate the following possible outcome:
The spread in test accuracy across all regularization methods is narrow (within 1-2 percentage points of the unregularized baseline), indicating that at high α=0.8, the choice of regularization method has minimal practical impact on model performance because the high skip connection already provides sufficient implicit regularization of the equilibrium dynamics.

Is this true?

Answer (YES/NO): YES